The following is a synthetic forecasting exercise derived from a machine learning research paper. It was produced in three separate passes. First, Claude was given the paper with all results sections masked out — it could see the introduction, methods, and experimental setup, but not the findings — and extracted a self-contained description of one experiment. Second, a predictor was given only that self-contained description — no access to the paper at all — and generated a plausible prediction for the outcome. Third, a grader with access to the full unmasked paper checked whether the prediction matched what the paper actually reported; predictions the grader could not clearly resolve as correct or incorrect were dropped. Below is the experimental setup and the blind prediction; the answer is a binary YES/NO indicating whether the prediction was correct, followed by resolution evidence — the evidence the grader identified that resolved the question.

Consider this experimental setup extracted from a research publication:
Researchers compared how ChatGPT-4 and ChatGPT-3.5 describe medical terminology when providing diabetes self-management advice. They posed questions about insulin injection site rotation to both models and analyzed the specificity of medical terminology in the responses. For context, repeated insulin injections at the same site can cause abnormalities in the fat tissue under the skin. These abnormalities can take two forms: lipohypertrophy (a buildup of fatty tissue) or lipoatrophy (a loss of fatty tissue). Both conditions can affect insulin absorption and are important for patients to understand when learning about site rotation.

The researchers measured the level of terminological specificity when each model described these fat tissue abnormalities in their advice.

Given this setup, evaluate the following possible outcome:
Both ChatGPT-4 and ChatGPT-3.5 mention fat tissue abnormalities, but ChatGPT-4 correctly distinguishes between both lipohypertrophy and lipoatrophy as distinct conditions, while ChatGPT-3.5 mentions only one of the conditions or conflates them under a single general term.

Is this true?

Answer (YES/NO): NO